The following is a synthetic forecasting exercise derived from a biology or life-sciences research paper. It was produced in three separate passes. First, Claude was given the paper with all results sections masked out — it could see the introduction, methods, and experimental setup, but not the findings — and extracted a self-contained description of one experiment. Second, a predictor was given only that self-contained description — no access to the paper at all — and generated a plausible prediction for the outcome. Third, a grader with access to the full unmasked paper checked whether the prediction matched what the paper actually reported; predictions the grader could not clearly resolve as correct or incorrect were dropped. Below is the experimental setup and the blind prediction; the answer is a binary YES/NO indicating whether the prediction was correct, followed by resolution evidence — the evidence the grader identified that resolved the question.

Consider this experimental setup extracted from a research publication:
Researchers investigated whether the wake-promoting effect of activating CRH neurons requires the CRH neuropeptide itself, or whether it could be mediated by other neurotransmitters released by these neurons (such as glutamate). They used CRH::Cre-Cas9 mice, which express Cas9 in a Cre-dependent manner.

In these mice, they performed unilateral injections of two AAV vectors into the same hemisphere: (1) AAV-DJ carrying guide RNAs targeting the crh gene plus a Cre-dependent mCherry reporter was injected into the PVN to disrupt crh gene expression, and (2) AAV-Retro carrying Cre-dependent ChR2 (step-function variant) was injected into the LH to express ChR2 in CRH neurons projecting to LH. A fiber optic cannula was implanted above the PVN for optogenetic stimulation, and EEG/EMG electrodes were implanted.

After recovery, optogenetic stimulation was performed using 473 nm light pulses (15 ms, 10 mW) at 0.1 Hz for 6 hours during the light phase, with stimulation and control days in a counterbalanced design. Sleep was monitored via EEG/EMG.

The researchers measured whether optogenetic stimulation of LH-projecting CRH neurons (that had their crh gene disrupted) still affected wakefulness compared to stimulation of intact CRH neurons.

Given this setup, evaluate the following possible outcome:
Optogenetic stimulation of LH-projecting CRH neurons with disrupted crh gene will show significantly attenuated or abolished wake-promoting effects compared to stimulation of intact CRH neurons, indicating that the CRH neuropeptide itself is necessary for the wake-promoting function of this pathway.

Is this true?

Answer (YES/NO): YES